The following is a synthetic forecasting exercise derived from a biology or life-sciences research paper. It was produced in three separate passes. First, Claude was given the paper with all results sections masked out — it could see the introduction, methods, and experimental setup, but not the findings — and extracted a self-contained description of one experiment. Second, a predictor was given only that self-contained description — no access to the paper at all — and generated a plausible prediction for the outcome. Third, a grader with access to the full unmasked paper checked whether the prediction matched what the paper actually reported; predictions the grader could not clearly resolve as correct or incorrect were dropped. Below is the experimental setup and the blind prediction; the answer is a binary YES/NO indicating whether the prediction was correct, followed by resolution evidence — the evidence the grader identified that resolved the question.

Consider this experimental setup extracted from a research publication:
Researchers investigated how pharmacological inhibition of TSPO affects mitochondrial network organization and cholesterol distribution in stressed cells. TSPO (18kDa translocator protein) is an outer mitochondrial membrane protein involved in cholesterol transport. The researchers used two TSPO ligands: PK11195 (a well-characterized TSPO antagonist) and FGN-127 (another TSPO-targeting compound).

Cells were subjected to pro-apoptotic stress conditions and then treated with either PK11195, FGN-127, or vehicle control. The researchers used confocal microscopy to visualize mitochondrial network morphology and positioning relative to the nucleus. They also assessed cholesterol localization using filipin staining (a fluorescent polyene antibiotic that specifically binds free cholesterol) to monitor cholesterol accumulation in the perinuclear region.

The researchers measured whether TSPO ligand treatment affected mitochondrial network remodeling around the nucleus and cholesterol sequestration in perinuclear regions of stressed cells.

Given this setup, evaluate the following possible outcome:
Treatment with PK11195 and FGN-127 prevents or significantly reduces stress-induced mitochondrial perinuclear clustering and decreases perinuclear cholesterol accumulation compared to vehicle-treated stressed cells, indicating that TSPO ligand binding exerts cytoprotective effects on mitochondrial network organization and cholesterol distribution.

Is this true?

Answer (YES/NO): NO